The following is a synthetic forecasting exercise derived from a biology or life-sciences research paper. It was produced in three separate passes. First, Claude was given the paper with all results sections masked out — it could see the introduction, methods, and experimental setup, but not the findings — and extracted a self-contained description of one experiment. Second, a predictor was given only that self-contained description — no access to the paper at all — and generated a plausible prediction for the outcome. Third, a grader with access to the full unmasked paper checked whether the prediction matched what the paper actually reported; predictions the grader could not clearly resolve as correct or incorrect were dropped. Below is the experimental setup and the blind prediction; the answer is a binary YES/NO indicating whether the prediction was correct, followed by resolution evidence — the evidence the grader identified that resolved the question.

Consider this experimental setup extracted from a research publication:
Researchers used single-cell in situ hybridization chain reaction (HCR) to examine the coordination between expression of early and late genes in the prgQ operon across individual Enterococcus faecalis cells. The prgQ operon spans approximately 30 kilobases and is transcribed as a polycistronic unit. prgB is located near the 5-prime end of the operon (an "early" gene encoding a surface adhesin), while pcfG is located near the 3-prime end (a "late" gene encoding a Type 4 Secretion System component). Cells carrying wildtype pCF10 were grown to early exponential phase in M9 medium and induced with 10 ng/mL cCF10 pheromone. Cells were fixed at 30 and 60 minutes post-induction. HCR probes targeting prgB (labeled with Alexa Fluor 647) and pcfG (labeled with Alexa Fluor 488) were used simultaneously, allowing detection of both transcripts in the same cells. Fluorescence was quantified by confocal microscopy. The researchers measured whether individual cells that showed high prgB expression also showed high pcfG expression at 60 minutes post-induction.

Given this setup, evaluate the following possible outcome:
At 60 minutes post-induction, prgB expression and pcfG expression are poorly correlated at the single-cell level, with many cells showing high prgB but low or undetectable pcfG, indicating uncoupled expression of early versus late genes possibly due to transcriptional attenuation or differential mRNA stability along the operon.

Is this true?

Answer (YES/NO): NO